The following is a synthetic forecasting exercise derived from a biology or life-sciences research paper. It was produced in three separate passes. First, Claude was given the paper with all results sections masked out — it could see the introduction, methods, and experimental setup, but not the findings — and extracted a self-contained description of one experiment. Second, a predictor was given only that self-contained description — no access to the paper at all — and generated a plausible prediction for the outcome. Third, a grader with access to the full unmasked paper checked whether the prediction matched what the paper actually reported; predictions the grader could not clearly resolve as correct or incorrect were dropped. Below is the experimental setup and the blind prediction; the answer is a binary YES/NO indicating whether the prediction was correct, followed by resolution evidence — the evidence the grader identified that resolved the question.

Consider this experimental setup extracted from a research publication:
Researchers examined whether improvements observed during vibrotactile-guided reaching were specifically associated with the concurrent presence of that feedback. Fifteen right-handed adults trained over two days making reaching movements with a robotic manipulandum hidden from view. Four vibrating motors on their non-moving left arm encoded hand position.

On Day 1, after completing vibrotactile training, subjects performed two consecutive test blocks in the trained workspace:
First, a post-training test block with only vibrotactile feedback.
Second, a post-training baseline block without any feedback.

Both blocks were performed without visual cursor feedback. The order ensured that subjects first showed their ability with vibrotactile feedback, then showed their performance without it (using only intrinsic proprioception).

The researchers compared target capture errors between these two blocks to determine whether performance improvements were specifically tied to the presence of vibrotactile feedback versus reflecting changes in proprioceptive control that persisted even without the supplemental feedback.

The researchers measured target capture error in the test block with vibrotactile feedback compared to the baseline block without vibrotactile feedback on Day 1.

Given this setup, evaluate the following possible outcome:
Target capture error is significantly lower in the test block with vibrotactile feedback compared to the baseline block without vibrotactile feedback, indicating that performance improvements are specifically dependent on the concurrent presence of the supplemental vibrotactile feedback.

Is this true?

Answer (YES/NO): YES